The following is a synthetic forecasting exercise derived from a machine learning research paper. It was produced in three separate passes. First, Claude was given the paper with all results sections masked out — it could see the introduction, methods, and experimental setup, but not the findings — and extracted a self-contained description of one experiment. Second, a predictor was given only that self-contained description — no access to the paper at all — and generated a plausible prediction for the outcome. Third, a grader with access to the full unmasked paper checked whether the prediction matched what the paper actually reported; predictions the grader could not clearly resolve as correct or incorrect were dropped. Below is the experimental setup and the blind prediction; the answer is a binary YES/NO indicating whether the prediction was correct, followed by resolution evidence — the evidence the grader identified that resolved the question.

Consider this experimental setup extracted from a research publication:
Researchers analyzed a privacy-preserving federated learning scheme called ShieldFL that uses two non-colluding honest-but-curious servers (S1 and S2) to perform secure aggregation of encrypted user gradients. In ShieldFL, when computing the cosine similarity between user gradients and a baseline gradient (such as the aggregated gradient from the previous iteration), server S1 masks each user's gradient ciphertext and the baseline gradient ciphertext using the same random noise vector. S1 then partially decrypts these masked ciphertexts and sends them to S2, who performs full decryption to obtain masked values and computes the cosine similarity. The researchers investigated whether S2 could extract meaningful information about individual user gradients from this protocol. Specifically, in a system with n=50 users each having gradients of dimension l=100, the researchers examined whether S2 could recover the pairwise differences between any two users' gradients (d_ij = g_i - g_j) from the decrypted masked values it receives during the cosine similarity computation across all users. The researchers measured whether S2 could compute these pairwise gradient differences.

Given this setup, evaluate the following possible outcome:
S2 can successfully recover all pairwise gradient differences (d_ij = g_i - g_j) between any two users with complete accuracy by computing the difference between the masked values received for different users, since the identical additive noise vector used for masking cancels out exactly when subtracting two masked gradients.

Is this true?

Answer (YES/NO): YES